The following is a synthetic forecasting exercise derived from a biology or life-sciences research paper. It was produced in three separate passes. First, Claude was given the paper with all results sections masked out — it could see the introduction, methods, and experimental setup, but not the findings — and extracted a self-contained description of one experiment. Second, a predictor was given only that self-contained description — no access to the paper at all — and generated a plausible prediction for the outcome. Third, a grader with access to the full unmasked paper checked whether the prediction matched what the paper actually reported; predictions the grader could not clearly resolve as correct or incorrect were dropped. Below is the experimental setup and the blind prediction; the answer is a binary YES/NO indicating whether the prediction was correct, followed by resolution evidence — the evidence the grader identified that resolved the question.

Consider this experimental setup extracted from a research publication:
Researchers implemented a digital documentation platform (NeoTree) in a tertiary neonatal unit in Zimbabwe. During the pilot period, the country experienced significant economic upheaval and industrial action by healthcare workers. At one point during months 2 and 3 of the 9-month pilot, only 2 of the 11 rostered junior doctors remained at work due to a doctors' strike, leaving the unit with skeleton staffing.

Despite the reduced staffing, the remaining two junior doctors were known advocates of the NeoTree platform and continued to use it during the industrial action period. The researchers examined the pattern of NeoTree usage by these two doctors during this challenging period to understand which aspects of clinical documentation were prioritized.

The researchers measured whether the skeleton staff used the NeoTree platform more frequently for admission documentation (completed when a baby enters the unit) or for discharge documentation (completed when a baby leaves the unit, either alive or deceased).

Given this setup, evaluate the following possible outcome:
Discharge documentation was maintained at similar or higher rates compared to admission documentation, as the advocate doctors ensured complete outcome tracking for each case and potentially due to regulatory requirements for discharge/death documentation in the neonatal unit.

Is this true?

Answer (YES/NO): YES